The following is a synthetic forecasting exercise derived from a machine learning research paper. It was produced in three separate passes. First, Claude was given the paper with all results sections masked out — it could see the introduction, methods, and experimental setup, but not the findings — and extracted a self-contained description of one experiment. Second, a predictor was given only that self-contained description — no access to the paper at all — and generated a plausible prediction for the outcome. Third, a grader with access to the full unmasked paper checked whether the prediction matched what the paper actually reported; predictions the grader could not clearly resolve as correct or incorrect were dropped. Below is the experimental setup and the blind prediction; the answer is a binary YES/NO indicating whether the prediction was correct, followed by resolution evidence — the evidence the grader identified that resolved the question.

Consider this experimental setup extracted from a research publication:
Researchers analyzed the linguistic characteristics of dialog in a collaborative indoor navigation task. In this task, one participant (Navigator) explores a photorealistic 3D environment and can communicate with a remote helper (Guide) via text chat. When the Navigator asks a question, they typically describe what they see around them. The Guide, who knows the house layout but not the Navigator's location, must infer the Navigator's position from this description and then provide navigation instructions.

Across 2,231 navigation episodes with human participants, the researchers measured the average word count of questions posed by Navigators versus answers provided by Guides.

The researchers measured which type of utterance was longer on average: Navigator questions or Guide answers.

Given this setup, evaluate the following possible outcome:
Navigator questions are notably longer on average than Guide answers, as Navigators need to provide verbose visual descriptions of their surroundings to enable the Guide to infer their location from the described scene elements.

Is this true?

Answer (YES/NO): NO